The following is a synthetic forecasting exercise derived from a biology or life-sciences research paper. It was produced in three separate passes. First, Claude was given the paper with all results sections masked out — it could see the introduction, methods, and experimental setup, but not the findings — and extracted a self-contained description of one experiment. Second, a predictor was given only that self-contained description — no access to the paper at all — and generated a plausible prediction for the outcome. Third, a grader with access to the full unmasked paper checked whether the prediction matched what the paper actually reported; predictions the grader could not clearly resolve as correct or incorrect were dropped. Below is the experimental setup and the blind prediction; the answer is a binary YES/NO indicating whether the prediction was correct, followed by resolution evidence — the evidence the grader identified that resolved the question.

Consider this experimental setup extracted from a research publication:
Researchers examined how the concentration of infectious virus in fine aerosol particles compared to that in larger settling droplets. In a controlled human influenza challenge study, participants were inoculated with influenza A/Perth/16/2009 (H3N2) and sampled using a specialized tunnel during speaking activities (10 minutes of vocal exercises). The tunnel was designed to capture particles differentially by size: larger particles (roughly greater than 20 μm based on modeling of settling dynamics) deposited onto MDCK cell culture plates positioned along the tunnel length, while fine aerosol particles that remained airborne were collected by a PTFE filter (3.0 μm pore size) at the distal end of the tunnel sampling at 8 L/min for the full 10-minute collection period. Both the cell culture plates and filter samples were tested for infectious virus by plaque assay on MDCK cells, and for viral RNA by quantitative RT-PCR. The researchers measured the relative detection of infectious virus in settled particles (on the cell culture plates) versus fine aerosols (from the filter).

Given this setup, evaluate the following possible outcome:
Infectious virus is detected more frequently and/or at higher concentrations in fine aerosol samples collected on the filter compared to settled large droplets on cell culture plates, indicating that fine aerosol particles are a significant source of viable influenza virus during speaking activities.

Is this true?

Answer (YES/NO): NO